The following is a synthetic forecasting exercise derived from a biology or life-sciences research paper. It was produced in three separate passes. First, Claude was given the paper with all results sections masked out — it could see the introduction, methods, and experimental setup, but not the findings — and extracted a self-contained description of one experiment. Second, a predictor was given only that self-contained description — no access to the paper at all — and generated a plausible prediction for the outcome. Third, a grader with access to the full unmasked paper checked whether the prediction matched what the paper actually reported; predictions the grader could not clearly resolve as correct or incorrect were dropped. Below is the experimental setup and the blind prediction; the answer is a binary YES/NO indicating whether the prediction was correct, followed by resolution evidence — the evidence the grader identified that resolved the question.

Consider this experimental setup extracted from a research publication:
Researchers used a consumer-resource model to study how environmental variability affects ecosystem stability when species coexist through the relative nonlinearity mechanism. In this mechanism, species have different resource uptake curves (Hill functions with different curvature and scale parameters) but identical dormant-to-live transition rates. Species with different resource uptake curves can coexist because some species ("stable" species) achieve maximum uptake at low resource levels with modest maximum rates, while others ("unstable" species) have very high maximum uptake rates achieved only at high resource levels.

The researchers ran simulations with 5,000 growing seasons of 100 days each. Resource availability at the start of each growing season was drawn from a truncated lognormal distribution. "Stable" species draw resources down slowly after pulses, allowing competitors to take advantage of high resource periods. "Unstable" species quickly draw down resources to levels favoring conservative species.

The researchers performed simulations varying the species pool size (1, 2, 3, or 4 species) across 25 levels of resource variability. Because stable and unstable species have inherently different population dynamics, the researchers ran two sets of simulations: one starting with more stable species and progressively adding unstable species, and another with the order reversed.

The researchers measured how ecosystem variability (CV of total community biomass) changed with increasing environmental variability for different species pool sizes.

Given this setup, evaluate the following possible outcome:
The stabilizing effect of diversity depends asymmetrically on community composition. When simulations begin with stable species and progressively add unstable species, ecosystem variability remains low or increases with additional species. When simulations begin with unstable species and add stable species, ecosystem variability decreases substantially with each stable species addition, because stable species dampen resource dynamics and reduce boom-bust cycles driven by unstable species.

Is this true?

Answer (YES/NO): YES